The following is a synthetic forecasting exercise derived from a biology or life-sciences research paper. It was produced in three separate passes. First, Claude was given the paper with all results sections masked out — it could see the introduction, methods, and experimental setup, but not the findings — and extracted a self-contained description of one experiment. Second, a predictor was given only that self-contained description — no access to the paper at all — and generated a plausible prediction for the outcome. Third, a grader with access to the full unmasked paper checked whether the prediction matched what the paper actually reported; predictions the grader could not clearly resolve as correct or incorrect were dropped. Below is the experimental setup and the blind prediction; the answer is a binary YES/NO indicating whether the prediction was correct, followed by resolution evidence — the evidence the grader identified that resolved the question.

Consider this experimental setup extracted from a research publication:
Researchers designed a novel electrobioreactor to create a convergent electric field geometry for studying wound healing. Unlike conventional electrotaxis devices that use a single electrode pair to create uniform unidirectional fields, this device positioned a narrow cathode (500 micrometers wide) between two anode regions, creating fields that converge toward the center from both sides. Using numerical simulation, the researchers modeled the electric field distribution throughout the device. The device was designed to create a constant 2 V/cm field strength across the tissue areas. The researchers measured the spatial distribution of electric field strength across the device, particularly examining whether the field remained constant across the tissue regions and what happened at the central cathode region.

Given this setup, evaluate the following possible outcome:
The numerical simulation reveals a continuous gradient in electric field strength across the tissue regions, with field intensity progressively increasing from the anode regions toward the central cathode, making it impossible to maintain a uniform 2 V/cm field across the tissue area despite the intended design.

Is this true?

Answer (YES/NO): NO